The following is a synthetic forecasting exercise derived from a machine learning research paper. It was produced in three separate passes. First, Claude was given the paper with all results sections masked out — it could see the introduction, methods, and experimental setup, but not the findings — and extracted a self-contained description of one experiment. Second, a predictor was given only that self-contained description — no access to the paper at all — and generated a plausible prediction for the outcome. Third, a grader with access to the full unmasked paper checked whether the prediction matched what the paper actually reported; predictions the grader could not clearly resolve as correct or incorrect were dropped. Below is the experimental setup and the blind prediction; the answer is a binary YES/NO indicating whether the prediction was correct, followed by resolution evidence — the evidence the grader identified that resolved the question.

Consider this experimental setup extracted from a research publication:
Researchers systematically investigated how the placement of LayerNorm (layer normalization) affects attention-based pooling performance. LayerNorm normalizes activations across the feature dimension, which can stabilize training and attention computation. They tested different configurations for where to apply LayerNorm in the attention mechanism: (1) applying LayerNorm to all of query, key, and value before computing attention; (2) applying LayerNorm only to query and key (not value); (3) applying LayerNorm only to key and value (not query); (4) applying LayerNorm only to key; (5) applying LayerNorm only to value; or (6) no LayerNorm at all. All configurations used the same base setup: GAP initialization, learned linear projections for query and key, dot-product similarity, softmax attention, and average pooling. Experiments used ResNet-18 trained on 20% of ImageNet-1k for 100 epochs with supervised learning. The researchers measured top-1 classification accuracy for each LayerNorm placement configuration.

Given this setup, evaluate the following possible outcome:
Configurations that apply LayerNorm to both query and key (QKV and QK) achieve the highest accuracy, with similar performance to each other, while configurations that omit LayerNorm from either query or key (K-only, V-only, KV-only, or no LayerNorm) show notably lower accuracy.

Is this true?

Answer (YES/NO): NO